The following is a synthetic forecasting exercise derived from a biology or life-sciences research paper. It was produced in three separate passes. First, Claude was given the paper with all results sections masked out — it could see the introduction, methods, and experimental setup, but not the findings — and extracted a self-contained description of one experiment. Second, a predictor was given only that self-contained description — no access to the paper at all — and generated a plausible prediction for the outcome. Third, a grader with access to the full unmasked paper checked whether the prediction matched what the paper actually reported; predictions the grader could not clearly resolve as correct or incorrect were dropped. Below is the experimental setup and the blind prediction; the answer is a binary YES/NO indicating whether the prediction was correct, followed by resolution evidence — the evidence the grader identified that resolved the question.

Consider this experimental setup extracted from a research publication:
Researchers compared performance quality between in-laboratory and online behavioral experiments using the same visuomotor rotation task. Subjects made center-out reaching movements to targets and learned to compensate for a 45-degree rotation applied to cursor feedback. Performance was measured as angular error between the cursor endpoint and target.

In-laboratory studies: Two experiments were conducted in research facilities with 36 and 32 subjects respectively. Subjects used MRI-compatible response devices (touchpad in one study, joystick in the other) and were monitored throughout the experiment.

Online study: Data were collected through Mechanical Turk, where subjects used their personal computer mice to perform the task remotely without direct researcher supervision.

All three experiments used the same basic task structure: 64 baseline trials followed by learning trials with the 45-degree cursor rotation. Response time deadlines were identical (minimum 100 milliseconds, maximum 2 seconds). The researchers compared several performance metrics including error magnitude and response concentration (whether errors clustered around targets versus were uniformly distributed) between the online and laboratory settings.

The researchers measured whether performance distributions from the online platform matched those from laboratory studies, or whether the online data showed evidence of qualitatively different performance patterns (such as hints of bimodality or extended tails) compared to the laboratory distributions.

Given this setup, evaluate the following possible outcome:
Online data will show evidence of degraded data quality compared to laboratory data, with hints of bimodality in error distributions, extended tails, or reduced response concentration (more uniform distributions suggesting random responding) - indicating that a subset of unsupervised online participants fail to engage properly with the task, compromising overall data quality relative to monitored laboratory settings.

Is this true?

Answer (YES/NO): YES